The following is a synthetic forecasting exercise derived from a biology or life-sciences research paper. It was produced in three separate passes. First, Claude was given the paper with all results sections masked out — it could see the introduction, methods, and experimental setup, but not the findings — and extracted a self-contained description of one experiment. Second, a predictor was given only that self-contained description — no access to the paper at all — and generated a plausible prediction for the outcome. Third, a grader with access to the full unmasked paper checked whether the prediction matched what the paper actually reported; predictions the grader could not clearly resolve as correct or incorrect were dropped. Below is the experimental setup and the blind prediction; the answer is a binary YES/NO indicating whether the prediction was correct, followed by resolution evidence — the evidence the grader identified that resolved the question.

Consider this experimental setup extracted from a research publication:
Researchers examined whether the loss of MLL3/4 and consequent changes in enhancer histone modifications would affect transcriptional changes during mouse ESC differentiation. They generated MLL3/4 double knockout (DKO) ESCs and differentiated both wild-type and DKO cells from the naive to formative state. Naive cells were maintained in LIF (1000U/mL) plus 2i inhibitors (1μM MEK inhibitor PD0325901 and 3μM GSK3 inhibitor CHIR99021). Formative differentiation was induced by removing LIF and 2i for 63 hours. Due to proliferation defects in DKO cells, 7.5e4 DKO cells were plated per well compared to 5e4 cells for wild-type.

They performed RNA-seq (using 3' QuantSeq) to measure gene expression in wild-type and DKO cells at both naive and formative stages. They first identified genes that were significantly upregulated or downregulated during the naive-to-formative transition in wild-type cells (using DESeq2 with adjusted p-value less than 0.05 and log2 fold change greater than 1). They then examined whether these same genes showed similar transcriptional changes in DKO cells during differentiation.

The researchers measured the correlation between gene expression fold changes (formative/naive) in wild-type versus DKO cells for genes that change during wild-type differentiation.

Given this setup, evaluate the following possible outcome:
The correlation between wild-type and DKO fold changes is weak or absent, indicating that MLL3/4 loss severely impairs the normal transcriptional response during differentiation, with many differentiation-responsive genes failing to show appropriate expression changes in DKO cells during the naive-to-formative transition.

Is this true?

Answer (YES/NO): NO